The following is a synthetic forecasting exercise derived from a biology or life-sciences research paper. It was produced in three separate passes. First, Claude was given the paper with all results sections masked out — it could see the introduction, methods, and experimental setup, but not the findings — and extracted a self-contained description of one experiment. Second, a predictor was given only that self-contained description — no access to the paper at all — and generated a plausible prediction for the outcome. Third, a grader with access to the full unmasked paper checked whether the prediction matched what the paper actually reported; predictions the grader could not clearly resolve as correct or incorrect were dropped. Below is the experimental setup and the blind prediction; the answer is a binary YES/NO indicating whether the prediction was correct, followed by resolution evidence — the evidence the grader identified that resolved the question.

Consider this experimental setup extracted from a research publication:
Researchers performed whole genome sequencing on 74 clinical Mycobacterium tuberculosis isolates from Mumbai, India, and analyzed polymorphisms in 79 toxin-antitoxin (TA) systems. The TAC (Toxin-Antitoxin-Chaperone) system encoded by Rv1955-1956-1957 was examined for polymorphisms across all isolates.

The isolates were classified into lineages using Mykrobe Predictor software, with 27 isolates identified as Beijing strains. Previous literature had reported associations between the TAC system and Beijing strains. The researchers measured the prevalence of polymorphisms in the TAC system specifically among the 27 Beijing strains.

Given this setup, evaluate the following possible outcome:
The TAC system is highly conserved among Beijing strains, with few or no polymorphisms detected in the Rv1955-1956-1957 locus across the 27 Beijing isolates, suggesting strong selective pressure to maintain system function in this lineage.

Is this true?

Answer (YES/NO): NO